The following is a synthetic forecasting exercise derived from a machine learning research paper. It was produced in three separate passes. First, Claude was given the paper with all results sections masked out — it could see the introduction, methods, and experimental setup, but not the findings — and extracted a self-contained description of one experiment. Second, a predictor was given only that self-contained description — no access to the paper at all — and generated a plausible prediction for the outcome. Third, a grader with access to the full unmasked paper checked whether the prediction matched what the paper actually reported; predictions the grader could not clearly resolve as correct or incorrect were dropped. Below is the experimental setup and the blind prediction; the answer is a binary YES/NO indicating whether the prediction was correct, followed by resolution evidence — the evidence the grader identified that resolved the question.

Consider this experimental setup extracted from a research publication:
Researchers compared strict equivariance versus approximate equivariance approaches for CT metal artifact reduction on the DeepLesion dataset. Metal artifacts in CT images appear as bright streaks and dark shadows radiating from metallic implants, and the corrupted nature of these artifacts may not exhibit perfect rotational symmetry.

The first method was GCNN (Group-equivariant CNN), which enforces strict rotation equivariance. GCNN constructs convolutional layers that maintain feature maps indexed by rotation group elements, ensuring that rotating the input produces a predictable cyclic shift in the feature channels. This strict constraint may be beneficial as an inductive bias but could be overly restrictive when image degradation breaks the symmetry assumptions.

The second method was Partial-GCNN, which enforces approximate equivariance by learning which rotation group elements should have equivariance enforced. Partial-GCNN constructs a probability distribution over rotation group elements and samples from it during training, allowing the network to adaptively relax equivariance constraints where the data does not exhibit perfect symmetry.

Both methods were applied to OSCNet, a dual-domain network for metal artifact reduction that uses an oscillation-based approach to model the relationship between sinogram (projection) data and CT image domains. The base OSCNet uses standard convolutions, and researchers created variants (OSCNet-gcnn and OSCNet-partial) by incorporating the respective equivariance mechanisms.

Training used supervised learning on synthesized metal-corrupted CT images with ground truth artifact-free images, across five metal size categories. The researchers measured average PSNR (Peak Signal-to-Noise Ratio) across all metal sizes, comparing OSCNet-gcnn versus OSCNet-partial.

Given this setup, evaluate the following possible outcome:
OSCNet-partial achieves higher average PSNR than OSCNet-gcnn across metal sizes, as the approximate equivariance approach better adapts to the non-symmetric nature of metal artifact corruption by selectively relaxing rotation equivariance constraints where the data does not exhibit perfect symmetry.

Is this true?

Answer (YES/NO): NO